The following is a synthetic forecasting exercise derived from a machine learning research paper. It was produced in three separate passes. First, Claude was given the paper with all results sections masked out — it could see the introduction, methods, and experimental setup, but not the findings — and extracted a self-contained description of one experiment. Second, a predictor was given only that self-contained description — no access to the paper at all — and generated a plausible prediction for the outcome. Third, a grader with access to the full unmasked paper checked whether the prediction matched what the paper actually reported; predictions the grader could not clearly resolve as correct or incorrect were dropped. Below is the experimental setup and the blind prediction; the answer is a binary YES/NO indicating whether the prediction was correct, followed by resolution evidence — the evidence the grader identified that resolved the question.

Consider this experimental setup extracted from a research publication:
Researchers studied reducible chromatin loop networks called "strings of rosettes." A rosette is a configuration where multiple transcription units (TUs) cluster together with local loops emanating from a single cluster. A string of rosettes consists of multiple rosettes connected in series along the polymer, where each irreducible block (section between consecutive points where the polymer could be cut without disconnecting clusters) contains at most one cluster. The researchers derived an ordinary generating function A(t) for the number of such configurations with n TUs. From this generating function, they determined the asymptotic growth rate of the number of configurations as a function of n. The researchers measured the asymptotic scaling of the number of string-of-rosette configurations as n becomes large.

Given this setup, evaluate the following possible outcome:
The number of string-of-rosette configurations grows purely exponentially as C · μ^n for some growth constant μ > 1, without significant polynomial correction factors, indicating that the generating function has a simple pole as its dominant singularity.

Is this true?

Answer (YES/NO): YES